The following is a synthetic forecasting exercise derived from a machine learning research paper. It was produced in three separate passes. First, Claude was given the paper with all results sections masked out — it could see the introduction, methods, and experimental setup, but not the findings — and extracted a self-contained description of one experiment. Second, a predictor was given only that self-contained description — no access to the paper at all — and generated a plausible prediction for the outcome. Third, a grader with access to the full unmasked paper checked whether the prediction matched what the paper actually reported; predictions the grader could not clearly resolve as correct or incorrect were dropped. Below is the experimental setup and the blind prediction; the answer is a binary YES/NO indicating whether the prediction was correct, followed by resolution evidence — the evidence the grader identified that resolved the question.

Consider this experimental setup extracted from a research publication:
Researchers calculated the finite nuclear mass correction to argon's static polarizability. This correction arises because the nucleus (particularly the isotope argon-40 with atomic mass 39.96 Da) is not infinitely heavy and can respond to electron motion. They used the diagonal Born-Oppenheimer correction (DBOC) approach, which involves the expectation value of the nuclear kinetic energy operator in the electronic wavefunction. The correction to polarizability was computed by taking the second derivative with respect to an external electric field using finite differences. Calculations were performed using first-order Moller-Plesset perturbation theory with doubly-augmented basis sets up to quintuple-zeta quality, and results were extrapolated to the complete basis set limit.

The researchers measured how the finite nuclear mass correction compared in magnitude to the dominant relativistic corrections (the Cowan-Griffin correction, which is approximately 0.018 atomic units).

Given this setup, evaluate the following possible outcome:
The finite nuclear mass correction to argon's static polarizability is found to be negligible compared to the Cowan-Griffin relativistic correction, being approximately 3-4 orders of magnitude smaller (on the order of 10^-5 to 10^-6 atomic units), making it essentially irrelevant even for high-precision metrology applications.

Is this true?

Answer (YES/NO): NO